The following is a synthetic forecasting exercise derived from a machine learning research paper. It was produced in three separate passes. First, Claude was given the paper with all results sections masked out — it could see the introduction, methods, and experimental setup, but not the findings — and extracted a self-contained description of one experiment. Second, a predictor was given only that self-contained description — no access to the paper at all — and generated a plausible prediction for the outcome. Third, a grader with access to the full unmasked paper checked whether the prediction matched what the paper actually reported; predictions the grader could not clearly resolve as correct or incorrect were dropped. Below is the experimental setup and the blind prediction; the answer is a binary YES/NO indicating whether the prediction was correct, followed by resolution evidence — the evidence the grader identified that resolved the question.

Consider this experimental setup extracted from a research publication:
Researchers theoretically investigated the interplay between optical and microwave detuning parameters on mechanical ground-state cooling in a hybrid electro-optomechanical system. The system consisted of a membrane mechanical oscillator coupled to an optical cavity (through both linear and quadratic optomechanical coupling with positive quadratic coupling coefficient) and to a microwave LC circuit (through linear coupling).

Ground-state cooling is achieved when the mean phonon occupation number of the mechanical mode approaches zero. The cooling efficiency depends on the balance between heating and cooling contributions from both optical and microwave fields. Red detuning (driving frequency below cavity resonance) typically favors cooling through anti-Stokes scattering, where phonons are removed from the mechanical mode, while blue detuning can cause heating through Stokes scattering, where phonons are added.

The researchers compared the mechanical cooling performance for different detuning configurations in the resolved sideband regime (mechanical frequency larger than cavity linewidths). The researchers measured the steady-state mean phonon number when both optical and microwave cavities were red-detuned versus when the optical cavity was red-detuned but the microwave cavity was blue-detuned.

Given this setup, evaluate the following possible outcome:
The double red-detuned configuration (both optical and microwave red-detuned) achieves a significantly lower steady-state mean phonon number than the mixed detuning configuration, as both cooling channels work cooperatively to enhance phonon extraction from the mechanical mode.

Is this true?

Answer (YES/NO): YES